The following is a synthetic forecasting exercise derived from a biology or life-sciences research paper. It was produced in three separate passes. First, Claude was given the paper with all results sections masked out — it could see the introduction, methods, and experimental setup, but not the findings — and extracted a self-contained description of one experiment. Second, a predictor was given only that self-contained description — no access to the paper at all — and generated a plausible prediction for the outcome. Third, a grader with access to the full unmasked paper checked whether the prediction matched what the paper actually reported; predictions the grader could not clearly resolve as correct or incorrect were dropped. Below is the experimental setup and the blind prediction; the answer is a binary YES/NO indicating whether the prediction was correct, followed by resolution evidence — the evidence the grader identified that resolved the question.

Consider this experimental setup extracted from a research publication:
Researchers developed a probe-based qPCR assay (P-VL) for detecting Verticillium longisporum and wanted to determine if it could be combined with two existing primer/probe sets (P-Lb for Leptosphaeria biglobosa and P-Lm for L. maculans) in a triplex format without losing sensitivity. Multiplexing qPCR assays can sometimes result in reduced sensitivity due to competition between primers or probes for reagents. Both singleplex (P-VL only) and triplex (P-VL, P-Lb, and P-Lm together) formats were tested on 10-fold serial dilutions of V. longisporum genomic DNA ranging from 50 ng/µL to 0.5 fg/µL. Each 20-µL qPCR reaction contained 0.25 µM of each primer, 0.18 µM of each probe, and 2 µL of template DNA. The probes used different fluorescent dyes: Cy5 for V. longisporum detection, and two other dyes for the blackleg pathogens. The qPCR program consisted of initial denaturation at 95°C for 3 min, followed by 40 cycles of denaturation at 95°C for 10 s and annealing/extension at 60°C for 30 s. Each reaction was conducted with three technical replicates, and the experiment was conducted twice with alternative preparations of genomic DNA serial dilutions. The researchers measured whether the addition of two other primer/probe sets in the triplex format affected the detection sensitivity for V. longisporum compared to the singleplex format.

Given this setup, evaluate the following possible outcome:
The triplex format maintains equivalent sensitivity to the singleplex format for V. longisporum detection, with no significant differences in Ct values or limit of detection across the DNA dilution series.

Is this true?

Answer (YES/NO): YES